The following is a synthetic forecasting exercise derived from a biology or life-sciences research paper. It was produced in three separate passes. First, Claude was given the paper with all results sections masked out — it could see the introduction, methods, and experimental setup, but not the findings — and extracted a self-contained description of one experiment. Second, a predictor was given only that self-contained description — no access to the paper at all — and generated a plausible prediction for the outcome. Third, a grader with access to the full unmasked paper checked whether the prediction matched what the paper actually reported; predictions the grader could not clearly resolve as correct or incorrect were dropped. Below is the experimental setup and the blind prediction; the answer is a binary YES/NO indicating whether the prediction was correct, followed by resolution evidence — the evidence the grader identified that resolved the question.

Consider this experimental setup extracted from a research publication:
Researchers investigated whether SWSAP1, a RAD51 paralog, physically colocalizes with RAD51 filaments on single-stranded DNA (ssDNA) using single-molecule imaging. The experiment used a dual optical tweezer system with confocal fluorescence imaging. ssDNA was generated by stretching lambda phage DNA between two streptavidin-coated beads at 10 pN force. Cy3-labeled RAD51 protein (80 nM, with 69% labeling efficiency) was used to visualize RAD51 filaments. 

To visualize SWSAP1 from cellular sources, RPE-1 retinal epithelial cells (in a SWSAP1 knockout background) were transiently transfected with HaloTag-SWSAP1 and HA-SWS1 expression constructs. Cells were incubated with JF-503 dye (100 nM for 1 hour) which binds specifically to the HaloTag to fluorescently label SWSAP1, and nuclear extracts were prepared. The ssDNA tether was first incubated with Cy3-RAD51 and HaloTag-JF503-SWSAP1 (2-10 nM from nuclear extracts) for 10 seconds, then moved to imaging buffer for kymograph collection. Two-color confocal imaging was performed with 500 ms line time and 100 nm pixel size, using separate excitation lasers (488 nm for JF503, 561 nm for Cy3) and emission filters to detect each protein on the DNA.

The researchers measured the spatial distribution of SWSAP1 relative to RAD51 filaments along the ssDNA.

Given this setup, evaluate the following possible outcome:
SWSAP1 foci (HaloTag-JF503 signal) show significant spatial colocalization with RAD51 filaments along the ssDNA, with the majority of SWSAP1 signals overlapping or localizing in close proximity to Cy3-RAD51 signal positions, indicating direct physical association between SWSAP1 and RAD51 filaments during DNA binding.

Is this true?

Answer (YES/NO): YES